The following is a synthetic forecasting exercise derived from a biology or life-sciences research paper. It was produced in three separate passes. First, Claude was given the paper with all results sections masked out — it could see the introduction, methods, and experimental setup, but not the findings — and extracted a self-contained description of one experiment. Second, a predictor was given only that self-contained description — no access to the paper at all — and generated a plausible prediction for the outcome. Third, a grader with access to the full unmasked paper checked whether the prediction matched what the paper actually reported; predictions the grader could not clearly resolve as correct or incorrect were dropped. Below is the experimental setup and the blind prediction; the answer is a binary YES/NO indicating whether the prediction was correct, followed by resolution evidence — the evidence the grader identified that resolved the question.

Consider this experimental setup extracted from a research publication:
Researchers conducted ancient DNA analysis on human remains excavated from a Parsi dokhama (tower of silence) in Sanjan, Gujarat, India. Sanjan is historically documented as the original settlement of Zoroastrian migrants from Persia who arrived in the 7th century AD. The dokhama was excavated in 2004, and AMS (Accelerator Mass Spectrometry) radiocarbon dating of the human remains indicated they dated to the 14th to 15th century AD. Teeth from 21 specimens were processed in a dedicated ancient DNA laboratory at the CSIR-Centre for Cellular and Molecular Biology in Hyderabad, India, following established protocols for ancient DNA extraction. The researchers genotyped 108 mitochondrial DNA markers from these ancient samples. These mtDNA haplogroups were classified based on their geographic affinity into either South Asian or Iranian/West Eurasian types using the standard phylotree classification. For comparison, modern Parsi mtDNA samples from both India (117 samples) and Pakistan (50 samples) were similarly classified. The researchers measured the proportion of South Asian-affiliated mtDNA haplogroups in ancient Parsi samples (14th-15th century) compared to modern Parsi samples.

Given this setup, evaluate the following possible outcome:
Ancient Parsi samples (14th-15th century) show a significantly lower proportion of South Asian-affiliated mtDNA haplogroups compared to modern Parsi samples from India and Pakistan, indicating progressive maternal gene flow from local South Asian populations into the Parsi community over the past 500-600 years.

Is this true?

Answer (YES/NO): YES